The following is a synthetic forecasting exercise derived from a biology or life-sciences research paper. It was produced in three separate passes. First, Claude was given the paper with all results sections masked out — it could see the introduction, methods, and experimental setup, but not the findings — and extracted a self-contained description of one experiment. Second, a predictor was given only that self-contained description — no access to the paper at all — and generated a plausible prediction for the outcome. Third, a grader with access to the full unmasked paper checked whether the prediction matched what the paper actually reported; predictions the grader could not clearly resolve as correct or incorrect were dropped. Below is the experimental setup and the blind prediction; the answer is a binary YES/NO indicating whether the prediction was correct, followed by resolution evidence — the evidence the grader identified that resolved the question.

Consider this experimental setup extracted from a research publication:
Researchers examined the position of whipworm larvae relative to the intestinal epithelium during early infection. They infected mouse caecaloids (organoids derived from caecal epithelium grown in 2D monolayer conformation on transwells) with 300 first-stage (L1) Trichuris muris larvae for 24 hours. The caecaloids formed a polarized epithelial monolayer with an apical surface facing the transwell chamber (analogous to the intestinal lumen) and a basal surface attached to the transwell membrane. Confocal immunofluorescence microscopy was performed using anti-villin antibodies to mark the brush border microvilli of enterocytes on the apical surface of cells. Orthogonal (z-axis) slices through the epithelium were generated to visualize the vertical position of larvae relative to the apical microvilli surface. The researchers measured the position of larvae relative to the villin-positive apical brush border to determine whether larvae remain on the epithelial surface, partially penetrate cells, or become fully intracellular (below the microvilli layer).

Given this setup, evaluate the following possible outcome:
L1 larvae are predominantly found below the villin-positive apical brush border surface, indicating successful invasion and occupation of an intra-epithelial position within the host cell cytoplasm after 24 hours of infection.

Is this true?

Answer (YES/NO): YES